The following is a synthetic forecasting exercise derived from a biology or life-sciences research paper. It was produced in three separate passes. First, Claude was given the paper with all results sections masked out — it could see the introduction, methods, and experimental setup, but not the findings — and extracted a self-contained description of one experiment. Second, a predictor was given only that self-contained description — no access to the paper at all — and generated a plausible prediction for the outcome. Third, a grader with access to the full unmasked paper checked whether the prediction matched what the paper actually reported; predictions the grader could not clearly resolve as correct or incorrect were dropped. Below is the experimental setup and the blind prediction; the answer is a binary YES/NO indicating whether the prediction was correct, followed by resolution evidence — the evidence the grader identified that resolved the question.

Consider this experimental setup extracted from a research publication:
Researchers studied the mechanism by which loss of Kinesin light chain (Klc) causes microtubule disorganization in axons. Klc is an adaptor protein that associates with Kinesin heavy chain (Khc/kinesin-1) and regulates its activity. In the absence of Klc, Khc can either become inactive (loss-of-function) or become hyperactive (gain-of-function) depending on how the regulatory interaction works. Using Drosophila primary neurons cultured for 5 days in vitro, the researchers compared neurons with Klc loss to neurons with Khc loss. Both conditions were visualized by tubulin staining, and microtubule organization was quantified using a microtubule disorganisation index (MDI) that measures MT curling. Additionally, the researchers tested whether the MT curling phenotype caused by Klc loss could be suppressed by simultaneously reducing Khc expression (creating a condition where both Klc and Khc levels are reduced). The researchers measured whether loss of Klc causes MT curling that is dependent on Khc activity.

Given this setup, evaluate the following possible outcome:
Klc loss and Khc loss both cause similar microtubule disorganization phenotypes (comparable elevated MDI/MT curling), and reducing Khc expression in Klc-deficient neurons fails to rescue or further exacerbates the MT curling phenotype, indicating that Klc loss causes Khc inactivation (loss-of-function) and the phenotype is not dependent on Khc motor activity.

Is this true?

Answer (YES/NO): NO